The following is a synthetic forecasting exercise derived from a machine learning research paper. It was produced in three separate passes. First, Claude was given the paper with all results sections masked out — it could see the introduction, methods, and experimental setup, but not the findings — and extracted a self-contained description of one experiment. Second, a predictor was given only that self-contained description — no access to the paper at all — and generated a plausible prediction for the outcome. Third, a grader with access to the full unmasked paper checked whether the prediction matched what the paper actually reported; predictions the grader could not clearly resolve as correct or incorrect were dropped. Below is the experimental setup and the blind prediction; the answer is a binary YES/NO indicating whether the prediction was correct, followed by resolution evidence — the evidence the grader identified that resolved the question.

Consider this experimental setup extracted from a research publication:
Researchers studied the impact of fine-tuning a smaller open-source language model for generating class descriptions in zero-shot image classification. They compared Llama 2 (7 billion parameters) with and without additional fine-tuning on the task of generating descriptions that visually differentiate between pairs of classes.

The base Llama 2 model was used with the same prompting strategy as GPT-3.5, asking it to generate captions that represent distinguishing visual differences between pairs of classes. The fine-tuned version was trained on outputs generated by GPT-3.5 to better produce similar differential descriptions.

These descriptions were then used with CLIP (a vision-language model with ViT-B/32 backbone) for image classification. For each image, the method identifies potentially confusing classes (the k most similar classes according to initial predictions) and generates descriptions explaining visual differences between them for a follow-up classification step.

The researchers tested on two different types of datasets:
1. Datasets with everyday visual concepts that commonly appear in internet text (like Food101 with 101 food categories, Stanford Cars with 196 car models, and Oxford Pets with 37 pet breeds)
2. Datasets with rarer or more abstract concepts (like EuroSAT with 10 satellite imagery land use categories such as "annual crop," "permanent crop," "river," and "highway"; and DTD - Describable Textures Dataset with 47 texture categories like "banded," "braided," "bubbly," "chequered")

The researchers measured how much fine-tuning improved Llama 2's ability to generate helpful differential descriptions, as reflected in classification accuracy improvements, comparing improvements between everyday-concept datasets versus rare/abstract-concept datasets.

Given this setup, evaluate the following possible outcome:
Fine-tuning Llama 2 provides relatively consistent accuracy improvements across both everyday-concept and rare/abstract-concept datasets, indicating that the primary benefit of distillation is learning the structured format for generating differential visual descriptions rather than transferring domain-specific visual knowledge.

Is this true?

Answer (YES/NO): NO